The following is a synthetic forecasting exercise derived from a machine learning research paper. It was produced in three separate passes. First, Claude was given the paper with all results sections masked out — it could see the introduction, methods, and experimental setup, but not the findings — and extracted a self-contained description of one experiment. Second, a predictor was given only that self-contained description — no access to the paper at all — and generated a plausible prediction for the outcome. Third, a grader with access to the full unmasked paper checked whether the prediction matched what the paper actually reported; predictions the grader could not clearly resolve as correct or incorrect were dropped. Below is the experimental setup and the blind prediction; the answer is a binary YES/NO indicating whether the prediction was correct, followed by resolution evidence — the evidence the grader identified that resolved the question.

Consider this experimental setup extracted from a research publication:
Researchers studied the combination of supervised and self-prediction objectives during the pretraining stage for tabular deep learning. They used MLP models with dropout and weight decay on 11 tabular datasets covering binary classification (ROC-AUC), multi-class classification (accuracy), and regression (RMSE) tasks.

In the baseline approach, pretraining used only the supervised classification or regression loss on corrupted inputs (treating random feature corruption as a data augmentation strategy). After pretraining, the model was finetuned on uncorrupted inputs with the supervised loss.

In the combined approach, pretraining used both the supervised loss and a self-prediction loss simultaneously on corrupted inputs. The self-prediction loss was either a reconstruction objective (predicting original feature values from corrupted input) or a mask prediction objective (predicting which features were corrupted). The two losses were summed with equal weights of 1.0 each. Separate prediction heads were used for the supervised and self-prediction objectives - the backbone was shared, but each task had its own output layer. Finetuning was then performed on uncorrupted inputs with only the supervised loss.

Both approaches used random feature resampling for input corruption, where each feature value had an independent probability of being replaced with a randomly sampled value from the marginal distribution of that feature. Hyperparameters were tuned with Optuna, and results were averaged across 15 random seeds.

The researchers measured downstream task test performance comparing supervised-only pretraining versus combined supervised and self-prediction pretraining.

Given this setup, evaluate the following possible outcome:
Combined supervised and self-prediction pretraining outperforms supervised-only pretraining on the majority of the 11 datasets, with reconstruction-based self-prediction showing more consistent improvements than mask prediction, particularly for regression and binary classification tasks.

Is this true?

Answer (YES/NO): NO